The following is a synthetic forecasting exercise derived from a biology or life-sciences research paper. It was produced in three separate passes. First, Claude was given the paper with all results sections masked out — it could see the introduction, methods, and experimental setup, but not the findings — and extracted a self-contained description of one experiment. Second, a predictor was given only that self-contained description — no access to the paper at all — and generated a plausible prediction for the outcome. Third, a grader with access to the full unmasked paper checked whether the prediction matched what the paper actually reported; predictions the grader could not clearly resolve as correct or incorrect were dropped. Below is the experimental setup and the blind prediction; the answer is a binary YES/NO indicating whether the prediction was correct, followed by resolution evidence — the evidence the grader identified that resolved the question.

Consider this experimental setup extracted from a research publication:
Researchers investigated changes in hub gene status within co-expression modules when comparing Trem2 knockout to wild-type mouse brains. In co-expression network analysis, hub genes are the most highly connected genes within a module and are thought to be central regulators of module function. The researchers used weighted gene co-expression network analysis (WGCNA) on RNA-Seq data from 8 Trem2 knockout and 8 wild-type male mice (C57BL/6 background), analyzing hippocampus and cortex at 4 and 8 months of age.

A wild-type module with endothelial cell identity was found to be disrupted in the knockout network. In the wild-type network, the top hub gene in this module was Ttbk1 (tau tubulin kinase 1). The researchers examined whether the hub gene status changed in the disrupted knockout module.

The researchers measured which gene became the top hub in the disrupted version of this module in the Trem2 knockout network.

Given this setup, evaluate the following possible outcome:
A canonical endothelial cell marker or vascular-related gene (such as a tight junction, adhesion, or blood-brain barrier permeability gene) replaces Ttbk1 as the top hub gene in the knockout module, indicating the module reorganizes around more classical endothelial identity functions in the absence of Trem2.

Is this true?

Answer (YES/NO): NO